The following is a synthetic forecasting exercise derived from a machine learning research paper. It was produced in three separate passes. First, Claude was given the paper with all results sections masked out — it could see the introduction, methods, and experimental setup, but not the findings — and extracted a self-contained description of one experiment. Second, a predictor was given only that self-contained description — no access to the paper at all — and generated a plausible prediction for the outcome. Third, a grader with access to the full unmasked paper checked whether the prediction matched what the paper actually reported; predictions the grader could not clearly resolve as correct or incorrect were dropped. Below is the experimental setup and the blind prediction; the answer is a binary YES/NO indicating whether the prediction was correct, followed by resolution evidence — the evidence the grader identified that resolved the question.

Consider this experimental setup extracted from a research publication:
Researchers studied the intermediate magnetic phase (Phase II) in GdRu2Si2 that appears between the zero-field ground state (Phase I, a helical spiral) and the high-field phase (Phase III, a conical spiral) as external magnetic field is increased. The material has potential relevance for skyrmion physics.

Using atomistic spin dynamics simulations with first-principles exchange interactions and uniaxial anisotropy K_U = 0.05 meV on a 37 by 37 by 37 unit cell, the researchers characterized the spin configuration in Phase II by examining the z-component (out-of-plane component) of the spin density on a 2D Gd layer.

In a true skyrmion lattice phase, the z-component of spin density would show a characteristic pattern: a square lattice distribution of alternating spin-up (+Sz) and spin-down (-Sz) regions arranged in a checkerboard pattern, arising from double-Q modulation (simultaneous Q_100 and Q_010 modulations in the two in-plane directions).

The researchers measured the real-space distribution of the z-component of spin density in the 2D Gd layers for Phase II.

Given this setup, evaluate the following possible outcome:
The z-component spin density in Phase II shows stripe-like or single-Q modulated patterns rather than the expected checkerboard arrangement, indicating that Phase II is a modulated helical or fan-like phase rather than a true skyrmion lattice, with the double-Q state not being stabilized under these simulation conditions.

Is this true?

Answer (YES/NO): NO